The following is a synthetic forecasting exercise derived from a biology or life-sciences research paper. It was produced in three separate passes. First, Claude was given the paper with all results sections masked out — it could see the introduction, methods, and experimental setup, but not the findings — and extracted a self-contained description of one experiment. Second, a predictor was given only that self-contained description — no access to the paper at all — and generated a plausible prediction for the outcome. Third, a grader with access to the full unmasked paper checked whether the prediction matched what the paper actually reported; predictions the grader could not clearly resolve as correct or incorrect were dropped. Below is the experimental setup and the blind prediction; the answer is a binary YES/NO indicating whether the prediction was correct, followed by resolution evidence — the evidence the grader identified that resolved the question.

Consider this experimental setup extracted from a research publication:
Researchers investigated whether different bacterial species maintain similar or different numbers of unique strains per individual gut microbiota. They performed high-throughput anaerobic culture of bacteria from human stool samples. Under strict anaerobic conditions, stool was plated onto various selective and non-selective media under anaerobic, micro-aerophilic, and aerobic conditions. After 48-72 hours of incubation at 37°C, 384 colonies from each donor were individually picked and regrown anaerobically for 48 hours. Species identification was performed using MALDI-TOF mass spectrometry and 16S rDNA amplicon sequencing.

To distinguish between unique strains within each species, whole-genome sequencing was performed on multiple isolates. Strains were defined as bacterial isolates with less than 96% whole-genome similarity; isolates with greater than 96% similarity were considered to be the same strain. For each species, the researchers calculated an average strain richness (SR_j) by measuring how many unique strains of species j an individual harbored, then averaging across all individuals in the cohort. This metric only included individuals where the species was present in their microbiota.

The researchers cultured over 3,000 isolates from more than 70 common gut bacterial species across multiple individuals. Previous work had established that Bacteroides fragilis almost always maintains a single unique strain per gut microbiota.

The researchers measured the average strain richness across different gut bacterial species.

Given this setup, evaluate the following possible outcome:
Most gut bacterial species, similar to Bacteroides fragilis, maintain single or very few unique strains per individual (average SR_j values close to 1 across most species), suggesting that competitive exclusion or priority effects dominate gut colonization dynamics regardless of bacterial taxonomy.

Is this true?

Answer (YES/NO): NO